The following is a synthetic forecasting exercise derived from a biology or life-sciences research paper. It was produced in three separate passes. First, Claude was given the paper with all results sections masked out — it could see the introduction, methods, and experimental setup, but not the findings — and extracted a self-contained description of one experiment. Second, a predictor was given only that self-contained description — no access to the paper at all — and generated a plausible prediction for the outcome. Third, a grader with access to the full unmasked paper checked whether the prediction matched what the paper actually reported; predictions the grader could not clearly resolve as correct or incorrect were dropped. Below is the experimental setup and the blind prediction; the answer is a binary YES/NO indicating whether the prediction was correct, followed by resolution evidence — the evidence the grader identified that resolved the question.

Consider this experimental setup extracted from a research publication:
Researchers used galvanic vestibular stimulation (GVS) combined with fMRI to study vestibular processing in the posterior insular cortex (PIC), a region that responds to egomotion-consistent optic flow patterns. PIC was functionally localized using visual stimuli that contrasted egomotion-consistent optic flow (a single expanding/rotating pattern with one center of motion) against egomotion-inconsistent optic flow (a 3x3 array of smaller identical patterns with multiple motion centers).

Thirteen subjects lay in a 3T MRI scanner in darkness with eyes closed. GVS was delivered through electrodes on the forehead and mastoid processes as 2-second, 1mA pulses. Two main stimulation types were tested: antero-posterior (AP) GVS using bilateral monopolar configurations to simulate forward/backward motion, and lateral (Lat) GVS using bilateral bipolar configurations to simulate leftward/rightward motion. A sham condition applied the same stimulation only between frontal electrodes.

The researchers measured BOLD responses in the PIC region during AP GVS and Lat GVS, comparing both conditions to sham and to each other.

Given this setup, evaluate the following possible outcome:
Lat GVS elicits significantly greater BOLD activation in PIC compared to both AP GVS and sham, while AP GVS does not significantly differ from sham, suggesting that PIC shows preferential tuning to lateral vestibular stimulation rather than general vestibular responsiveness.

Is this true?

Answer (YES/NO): NO